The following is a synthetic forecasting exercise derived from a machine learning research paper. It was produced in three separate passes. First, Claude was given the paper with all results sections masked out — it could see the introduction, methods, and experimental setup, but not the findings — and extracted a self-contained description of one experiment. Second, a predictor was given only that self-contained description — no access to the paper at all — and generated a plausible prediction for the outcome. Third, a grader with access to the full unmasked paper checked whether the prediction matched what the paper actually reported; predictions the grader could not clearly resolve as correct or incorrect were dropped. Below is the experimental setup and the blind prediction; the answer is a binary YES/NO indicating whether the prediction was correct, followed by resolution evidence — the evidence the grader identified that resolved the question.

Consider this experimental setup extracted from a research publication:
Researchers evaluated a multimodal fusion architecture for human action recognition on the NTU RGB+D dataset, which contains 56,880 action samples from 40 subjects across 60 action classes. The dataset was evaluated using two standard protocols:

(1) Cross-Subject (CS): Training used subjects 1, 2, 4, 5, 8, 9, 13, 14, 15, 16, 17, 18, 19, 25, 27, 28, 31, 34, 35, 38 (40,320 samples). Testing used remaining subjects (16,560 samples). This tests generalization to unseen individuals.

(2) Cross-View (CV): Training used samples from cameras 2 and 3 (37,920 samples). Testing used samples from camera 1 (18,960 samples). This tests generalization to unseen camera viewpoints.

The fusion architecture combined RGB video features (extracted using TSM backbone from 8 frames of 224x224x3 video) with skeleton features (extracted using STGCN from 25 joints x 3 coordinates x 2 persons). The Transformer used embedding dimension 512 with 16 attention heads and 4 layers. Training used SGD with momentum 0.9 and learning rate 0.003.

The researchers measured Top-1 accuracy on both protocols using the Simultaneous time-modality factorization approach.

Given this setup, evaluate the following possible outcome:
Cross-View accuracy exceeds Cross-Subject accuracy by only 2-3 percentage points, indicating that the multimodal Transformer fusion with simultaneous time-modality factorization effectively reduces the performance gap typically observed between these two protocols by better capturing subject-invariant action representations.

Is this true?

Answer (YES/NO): YES